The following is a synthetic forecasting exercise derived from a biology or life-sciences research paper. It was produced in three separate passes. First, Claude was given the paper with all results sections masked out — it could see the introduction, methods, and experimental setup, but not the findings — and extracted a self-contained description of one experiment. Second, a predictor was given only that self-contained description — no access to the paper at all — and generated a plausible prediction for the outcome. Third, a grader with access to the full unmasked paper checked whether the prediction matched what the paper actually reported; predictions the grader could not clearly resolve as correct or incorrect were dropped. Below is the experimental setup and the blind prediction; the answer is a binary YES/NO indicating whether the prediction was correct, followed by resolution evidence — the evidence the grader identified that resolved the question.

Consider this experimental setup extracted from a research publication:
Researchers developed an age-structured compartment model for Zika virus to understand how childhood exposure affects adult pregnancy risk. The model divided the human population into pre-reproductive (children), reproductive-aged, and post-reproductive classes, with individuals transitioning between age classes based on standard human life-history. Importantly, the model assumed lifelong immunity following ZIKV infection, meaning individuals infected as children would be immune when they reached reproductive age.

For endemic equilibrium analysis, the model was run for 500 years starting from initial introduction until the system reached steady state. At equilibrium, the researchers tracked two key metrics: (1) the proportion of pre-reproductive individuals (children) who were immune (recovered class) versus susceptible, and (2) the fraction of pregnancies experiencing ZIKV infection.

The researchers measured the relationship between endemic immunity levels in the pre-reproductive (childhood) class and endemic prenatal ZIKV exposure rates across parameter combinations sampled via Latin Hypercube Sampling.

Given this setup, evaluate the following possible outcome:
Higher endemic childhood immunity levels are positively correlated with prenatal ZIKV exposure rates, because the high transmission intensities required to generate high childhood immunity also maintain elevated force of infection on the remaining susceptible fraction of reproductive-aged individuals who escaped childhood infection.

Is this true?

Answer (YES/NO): NO